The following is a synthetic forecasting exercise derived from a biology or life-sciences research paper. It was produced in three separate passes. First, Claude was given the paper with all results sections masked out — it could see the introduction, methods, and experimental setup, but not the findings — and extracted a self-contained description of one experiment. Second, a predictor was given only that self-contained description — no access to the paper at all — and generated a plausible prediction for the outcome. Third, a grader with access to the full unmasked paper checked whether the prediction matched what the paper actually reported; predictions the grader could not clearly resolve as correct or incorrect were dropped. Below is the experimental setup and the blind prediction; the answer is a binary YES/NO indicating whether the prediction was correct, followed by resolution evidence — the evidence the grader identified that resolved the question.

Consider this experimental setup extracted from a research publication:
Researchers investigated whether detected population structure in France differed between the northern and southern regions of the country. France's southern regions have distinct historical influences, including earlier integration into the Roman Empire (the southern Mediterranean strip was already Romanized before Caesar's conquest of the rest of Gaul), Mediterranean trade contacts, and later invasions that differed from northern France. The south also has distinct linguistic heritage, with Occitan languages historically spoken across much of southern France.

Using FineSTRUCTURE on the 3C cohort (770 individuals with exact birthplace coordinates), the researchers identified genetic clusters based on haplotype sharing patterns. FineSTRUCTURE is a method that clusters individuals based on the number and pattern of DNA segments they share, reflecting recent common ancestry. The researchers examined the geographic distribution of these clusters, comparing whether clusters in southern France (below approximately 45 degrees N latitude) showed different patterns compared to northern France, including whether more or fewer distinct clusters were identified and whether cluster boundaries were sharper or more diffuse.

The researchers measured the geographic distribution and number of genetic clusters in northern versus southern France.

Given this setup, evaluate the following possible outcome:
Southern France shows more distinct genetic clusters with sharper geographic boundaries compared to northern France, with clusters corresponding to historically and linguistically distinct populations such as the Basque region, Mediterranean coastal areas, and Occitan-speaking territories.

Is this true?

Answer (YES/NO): NO